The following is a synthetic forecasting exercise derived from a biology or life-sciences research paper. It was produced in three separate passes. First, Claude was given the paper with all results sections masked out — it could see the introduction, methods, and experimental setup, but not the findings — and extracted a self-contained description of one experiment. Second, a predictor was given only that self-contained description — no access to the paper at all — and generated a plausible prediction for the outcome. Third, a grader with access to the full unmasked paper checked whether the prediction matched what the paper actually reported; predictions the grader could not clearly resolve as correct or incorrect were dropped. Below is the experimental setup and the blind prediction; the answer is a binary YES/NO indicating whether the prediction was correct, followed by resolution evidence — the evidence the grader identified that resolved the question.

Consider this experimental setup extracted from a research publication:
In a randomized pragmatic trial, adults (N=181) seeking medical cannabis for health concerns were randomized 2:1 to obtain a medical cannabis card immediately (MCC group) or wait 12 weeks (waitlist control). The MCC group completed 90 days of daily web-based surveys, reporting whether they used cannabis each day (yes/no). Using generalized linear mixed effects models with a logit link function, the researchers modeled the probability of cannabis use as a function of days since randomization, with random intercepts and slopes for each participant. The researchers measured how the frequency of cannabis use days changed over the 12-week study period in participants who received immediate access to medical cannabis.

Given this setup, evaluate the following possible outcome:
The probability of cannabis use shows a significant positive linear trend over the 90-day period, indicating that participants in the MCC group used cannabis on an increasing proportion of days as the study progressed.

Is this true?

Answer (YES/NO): YES